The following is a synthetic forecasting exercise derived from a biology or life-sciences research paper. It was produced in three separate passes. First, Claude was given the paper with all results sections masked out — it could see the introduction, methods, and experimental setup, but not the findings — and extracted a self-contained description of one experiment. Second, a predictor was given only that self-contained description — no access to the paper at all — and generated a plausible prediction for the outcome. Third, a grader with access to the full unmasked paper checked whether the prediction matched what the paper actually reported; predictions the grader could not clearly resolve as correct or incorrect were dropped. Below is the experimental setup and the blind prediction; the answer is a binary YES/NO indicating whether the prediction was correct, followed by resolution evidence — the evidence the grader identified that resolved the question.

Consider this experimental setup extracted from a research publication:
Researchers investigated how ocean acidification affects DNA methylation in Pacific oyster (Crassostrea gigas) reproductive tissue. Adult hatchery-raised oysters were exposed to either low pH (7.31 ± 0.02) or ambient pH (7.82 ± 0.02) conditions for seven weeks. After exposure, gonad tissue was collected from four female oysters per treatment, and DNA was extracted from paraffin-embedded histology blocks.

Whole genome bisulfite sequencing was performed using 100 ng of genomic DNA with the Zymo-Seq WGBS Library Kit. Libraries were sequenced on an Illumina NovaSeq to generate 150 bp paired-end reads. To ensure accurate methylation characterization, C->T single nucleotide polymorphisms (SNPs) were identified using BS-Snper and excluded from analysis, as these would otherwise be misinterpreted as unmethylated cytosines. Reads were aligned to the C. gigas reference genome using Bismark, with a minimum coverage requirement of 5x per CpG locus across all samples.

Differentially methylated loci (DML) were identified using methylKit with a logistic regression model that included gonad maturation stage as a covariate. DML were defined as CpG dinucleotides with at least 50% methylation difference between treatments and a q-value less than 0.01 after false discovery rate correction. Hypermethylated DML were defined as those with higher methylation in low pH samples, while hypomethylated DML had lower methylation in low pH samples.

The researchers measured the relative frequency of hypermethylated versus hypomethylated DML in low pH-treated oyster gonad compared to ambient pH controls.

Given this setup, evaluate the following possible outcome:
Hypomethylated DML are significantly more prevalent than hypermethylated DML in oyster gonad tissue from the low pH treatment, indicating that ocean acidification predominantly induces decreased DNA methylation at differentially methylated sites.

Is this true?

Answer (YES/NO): NO